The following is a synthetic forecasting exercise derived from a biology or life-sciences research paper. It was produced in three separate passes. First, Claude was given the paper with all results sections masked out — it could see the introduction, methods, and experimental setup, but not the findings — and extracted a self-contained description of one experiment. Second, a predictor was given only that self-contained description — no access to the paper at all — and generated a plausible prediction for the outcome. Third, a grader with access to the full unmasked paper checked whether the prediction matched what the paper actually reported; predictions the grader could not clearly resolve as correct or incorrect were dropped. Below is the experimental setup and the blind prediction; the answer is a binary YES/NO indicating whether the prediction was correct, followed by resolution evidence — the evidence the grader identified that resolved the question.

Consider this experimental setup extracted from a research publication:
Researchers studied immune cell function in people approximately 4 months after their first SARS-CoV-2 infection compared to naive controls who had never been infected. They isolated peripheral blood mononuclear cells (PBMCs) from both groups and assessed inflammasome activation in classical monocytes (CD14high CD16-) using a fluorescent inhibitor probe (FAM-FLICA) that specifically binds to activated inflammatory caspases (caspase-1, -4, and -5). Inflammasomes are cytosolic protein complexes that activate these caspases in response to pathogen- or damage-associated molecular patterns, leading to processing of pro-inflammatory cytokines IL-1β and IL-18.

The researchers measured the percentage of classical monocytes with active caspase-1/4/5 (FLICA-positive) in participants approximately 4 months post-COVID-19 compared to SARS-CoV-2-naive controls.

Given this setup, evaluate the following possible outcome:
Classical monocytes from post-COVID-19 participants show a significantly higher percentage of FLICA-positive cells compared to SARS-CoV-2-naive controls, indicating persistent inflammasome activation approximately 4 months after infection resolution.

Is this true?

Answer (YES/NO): YES